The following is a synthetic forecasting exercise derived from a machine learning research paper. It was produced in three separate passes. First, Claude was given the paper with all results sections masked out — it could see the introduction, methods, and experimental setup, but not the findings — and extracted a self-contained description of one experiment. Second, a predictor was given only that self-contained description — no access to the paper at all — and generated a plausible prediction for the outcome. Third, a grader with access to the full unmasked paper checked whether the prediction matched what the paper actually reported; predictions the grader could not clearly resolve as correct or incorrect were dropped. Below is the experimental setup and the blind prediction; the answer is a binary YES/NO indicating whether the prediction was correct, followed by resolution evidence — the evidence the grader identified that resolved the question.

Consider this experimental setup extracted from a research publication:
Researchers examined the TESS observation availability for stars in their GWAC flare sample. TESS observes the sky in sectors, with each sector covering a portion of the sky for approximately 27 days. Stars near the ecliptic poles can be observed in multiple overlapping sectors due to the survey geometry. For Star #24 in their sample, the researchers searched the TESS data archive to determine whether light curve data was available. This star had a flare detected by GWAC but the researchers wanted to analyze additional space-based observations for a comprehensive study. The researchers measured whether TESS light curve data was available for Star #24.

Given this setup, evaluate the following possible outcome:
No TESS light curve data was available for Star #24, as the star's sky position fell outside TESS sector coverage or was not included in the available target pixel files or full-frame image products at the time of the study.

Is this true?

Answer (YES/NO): NO